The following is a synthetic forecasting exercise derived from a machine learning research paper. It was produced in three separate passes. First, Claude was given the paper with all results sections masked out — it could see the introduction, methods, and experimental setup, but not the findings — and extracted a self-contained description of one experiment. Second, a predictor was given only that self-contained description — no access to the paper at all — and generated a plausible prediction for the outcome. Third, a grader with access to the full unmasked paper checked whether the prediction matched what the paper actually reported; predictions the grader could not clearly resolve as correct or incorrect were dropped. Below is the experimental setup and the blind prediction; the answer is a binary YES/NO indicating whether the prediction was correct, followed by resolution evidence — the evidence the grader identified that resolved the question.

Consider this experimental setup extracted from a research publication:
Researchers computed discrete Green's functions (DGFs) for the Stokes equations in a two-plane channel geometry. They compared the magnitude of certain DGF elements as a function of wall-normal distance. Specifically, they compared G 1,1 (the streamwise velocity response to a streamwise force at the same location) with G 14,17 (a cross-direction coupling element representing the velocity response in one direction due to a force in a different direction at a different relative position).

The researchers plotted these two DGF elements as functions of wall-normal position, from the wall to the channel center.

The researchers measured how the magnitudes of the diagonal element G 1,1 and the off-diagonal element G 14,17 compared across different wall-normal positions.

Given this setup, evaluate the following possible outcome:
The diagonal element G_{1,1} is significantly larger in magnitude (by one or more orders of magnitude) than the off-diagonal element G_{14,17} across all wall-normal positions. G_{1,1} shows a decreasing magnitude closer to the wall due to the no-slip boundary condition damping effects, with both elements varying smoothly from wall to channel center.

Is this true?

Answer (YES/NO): NO